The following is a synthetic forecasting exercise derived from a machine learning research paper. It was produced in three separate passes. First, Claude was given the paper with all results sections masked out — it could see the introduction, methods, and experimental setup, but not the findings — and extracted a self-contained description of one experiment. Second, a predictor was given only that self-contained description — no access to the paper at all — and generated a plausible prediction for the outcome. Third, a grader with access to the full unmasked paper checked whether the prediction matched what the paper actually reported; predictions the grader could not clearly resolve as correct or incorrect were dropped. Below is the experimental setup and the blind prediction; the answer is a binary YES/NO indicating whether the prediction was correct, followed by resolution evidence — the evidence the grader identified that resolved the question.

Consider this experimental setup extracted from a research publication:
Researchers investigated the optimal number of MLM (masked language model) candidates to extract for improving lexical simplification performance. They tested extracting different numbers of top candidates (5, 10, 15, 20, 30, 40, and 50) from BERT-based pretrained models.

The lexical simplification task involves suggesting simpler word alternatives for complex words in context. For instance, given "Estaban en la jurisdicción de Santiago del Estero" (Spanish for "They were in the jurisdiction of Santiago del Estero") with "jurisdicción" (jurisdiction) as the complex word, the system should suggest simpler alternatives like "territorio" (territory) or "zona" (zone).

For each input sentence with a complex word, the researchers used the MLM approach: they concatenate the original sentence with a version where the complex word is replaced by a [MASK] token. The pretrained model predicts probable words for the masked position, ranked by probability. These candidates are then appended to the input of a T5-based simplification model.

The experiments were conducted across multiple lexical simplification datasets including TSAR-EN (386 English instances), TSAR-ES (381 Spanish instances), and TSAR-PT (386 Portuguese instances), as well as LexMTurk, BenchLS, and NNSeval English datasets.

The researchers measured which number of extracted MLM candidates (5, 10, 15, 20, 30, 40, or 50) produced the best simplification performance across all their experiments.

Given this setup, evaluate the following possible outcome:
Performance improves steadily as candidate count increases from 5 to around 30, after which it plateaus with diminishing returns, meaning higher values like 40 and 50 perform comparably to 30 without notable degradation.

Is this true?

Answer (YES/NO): NO